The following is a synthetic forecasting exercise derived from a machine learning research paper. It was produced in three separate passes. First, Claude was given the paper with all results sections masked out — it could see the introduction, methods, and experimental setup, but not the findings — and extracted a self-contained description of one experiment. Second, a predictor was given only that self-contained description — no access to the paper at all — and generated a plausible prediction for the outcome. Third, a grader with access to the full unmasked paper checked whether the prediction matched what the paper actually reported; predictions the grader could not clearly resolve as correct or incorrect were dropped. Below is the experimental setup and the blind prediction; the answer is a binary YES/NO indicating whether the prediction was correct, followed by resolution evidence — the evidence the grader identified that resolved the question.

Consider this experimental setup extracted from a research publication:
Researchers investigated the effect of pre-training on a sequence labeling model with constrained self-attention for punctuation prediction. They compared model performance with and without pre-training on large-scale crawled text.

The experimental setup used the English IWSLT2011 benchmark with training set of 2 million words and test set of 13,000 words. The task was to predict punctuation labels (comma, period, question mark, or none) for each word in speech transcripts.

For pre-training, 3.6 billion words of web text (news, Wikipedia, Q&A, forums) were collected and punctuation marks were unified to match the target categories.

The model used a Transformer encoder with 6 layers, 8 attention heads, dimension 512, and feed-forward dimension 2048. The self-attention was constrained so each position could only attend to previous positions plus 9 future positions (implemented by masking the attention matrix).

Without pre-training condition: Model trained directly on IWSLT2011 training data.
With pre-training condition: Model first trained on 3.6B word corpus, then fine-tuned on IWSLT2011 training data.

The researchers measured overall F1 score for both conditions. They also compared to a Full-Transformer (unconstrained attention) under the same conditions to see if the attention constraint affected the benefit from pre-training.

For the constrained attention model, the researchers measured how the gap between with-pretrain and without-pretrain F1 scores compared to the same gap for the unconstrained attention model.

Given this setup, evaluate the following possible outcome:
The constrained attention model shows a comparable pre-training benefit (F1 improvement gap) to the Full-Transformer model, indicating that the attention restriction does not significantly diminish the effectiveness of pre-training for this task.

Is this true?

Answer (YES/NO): NO